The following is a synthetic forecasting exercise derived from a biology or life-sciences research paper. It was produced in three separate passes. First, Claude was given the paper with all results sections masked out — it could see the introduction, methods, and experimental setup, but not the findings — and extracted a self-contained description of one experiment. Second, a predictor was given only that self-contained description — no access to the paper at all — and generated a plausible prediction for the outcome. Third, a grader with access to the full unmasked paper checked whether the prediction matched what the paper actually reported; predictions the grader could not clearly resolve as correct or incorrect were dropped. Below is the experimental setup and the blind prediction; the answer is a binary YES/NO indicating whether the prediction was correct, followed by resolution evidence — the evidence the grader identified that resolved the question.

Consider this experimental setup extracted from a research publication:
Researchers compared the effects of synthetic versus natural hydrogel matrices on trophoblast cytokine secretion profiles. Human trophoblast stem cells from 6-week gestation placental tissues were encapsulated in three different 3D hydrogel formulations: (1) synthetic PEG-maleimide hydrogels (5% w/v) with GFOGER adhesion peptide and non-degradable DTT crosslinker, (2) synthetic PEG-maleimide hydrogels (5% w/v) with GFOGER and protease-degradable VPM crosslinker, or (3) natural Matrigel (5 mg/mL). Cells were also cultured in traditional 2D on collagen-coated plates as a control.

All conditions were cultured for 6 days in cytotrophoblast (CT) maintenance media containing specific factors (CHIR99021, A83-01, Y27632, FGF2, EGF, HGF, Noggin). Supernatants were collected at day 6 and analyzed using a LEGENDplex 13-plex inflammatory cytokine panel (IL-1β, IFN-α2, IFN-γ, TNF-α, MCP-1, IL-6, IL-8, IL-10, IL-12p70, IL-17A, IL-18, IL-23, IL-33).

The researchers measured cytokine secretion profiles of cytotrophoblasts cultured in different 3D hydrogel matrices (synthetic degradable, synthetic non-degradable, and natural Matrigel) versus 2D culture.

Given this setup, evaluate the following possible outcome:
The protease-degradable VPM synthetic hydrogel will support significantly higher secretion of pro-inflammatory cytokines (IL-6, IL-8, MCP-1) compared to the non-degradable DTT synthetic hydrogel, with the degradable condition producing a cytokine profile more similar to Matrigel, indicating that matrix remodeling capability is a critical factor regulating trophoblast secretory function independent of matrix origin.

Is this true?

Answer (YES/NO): NO